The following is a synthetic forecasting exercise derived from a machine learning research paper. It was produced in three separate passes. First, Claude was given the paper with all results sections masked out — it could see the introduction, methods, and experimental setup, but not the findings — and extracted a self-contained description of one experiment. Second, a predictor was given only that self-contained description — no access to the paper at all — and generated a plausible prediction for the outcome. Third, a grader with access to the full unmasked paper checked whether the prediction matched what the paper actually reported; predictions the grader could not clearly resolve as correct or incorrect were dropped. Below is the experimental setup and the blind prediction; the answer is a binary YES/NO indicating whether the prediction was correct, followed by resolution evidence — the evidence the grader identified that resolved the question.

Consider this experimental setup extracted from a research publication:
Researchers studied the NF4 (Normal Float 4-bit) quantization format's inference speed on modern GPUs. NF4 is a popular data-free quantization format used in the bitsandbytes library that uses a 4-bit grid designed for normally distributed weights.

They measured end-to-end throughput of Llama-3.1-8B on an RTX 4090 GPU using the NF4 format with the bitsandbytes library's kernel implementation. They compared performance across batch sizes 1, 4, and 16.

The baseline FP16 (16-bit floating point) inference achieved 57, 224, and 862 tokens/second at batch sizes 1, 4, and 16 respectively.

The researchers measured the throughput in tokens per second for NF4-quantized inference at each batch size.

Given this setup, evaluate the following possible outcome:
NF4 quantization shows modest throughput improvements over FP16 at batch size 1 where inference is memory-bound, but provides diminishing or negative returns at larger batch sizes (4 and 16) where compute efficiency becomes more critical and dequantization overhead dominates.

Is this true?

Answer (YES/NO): NO